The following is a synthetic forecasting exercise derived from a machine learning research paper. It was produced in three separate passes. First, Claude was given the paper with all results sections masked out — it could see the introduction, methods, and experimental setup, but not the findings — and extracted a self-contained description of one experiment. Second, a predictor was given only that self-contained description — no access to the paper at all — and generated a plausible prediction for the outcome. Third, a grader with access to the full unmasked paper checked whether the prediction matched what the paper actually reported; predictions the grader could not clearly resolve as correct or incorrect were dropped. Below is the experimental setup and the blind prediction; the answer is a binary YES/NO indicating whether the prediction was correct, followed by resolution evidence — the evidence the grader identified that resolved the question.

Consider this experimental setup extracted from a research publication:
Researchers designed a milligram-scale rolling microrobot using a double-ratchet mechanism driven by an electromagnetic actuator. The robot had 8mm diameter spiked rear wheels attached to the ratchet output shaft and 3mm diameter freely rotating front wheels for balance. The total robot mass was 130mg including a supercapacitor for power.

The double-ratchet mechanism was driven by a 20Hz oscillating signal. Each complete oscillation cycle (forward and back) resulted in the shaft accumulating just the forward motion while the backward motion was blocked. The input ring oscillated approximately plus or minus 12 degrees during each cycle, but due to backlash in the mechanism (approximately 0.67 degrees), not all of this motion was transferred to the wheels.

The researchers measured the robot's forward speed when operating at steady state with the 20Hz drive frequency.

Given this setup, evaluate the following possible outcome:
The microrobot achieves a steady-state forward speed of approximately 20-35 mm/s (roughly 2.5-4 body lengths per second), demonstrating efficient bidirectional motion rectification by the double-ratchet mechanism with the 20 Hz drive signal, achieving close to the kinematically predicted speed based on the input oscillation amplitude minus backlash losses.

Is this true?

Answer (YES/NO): NO